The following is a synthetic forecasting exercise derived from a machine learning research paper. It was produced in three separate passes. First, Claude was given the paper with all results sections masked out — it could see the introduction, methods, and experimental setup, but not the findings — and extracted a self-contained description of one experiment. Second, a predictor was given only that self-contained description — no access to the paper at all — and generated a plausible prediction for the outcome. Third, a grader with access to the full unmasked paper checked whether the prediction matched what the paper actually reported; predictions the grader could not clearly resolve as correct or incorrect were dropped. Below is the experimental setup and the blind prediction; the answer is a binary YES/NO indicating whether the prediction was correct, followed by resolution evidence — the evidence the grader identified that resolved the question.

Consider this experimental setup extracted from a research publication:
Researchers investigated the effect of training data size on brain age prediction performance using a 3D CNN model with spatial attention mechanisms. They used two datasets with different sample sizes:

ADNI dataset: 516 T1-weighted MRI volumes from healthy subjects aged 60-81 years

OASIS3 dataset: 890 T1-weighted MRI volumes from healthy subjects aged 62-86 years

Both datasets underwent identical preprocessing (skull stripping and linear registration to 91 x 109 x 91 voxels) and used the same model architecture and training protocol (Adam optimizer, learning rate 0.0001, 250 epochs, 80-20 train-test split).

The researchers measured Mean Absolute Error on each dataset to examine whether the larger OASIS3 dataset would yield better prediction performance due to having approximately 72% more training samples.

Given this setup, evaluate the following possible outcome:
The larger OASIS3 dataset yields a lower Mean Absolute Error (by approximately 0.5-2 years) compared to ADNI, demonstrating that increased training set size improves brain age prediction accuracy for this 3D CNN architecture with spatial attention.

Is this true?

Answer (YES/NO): NO